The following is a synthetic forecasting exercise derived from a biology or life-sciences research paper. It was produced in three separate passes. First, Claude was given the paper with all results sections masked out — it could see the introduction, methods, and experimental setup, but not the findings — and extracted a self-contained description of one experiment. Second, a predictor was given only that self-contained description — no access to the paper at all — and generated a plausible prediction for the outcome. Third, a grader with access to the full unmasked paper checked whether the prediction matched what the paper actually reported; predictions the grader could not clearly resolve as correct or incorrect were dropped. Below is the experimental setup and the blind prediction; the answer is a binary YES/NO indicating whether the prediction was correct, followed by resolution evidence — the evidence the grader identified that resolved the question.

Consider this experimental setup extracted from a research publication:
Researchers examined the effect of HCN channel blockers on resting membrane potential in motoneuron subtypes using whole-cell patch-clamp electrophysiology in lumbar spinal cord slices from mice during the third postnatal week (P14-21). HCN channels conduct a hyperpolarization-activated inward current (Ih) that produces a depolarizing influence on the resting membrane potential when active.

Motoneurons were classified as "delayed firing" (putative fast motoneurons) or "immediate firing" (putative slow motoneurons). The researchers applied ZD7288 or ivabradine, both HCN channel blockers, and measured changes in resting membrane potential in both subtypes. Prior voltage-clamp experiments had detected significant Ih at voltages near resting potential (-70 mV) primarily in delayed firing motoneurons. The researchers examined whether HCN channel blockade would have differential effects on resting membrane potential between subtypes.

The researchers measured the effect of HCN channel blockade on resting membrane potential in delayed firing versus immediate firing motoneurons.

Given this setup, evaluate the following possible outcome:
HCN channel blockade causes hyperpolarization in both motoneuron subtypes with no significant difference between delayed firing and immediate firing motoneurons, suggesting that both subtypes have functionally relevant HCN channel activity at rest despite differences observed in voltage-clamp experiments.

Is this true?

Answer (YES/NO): NO